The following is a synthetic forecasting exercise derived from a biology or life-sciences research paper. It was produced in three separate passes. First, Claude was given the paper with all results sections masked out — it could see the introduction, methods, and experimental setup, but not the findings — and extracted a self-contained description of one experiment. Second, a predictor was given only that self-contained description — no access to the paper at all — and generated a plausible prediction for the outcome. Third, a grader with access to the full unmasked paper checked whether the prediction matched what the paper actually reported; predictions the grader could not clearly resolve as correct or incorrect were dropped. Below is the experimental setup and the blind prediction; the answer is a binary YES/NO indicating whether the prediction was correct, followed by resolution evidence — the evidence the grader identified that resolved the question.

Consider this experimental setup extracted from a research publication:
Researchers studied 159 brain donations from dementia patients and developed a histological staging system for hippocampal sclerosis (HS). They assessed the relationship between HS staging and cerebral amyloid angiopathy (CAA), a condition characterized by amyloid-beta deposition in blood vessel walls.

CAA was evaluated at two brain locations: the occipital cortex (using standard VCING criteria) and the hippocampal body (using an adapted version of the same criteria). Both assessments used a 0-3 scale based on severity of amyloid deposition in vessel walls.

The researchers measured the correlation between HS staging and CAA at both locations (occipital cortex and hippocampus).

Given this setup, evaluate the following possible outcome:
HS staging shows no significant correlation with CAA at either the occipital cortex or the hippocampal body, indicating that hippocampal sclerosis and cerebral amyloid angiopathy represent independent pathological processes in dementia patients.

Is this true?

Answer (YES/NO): YES